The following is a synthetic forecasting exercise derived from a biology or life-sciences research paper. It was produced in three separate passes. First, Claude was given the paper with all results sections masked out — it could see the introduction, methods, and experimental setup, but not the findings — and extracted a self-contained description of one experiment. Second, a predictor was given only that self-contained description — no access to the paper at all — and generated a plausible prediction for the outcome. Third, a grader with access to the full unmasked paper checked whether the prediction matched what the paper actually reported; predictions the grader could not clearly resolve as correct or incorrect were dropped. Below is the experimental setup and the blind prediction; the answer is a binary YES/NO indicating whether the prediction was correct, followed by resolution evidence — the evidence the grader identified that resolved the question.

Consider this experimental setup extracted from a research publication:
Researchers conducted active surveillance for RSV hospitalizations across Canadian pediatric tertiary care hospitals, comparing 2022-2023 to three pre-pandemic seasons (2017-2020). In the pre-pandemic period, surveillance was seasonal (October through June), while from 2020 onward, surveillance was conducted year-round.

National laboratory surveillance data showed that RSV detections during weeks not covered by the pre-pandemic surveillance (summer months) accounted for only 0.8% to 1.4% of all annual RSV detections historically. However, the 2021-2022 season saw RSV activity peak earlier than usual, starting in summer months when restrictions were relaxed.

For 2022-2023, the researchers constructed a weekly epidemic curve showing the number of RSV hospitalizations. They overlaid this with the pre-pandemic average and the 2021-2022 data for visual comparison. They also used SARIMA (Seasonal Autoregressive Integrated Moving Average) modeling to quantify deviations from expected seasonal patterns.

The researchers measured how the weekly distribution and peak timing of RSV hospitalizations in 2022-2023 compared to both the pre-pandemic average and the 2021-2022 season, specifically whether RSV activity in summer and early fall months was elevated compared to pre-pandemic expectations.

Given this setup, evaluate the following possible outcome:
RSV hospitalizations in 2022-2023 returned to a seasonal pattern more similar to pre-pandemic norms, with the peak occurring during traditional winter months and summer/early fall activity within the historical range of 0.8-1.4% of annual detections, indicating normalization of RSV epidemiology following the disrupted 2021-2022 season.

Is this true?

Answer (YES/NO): NO